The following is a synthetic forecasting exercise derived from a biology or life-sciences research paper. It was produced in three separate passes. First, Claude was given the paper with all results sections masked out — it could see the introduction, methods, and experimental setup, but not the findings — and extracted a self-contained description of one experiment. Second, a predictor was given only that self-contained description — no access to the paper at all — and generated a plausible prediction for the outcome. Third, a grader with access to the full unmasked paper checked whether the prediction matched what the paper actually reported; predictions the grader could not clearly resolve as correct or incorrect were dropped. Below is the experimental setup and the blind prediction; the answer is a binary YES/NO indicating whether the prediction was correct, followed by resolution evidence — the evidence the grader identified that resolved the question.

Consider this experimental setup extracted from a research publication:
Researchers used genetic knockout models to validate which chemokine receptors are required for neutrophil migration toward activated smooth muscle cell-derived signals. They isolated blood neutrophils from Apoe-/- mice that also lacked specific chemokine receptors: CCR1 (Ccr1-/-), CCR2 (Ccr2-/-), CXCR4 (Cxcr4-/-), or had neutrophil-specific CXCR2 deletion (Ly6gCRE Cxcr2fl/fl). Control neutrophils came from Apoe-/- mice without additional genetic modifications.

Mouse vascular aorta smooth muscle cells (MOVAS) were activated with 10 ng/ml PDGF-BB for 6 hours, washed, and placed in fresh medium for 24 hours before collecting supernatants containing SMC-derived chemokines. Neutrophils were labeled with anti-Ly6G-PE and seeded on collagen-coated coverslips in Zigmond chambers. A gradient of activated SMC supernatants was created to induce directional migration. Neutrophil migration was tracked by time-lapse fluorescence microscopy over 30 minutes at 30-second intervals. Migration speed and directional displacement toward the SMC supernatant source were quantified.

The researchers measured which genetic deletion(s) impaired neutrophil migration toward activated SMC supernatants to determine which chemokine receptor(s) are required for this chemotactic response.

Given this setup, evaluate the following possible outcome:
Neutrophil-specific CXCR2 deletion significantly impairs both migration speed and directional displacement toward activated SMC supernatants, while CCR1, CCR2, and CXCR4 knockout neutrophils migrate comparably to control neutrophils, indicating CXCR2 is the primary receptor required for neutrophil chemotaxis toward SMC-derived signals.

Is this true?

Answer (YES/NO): NO